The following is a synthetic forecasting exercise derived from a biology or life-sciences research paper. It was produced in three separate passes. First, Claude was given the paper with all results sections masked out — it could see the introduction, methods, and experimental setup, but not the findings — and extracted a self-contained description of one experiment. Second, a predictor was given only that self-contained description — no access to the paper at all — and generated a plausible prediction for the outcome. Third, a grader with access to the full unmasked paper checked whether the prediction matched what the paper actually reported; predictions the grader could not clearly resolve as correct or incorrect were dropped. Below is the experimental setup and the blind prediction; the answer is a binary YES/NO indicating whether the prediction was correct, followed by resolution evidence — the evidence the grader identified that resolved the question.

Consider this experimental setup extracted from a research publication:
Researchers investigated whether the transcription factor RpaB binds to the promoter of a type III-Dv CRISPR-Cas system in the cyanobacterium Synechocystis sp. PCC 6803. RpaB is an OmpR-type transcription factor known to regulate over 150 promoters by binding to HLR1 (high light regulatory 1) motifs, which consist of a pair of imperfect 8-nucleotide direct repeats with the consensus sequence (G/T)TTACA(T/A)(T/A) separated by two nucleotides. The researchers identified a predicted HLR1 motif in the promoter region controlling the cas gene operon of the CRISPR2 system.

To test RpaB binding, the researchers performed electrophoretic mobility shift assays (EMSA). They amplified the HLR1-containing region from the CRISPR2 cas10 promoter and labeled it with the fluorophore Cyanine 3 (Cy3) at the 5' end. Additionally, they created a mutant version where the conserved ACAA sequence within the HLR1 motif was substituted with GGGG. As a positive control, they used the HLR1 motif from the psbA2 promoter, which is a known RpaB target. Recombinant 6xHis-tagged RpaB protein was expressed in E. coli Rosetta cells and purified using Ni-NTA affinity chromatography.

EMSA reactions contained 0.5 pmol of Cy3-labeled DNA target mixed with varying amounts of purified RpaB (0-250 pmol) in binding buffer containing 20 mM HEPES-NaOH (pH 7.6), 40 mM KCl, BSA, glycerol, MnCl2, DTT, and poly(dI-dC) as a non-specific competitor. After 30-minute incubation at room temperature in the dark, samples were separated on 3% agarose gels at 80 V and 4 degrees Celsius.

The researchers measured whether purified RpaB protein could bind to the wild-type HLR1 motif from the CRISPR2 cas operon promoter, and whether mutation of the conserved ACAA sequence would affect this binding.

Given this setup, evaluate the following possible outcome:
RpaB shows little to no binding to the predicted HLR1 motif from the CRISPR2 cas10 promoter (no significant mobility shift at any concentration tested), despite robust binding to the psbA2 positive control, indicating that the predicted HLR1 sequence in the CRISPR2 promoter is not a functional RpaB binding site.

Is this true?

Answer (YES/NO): NO